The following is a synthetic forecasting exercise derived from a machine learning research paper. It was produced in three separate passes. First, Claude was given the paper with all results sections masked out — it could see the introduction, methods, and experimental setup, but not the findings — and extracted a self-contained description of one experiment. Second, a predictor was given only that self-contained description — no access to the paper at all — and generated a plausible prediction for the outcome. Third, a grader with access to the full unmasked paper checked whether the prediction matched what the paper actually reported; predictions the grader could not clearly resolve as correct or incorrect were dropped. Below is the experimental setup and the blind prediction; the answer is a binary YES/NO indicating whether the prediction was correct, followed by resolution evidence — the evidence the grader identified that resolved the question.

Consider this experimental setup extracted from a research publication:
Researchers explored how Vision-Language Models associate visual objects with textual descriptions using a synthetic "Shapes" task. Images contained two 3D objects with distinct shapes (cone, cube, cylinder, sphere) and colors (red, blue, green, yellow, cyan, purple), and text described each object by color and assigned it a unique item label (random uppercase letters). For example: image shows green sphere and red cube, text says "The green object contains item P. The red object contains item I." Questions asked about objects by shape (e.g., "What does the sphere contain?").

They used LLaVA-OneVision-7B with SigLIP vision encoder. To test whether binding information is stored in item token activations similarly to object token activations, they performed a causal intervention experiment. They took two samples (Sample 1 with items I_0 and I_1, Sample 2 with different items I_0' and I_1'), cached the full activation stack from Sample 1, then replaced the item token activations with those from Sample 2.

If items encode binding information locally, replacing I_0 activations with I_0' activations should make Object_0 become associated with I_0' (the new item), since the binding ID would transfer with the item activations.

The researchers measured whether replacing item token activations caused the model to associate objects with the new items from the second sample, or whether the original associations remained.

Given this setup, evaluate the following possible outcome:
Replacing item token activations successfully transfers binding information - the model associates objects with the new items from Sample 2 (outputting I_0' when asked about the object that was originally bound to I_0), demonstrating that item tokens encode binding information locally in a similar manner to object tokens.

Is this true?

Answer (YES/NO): YES